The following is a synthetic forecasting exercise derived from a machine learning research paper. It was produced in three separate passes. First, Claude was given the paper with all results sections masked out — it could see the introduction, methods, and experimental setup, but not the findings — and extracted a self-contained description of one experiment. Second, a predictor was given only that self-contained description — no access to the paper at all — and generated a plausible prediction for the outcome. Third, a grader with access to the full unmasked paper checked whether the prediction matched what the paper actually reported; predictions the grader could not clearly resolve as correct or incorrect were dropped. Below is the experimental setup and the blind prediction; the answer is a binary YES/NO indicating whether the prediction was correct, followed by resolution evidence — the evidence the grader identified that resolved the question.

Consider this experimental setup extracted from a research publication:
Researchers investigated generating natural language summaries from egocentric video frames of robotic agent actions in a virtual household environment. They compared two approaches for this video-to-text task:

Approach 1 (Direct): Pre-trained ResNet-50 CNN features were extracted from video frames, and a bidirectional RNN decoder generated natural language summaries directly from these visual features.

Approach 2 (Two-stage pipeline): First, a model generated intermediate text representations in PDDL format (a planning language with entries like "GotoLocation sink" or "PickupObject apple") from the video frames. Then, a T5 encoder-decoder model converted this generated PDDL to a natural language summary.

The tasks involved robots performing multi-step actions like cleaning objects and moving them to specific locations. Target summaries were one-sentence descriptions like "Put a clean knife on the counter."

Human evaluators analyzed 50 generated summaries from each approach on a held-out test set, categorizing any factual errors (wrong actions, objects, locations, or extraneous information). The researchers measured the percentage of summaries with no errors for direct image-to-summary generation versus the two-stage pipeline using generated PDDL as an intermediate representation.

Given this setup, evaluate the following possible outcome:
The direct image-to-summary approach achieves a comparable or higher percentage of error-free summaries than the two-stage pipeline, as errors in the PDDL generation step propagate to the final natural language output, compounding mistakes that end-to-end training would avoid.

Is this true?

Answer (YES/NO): NO